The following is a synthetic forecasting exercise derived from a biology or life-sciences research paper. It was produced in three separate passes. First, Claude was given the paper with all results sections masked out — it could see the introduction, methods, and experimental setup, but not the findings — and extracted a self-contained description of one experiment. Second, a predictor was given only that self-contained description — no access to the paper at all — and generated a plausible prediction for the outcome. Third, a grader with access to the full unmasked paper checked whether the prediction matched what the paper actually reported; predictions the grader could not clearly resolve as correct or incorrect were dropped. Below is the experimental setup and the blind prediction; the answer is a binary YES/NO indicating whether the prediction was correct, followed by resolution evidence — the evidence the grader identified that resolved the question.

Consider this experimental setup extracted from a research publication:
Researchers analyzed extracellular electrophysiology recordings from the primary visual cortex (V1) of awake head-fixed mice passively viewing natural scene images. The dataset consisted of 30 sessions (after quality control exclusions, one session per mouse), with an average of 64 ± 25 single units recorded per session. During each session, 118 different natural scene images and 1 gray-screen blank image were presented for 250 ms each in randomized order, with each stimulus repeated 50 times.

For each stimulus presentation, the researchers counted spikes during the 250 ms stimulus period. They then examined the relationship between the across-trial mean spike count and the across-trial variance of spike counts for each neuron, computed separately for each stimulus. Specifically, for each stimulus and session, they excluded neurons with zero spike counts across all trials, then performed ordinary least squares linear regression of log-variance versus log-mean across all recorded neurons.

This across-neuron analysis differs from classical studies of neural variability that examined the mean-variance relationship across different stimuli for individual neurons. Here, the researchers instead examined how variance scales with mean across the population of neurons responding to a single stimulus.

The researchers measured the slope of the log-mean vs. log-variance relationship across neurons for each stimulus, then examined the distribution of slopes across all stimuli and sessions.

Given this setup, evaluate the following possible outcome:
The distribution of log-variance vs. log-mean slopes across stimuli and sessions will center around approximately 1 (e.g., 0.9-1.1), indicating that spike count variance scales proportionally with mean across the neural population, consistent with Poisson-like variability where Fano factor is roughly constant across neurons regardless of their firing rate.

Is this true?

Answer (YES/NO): YES